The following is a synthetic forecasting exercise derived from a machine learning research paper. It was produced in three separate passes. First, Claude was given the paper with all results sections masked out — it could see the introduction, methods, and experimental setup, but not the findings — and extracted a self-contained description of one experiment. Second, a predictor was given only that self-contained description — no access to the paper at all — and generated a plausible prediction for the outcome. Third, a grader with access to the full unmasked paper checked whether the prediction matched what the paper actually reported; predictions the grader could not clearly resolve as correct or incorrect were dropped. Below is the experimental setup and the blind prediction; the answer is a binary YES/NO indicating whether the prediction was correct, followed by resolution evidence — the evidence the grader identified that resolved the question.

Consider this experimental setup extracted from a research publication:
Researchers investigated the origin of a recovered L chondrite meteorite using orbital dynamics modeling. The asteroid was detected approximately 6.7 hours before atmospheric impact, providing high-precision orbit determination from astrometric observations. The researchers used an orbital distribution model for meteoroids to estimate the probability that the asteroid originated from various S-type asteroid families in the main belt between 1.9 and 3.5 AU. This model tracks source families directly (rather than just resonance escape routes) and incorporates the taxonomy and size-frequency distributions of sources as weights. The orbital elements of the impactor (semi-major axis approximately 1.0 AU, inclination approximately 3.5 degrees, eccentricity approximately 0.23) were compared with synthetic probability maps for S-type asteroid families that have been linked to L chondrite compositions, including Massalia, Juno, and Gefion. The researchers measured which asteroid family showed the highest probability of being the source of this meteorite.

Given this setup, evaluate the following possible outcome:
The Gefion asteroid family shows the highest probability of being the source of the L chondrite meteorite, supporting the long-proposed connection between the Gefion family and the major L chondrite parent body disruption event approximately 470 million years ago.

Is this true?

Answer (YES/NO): NO